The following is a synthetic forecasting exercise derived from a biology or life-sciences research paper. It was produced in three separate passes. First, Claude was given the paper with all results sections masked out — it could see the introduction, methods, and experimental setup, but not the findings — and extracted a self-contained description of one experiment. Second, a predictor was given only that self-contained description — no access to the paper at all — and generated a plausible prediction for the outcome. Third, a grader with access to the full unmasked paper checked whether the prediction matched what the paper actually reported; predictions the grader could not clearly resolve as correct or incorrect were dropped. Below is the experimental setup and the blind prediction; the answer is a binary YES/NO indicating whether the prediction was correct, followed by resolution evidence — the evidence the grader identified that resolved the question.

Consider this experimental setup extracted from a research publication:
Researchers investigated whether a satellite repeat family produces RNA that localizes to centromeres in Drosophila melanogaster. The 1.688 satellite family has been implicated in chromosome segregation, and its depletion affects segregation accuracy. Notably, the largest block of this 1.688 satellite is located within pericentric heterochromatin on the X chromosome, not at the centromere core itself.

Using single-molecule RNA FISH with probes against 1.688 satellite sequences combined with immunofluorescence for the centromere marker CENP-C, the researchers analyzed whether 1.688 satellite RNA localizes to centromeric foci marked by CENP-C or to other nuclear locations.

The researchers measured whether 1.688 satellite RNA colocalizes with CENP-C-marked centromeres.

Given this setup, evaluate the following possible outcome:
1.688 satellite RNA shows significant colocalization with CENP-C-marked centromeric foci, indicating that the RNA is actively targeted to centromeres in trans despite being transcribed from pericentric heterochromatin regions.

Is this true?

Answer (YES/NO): NO